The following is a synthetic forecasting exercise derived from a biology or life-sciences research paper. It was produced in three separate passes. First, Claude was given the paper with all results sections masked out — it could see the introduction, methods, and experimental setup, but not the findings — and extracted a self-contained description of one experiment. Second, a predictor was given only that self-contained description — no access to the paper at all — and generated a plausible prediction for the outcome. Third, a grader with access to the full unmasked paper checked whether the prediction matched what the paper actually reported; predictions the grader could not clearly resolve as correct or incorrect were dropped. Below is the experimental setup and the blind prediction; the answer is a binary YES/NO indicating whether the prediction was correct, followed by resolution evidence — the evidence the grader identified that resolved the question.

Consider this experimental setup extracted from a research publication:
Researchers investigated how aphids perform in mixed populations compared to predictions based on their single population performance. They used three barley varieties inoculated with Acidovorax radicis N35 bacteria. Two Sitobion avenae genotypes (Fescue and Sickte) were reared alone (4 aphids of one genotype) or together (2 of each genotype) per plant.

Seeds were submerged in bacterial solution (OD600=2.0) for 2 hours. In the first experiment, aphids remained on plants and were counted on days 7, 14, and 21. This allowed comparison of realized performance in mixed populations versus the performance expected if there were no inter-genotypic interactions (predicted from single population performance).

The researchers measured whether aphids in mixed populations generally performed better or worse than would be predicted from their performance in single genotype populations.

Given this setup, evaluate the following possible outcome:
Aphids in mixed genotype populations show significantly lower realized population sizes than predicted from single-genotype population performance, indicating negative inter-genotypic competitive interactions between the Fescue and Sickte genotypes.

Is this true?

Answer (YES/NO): NO